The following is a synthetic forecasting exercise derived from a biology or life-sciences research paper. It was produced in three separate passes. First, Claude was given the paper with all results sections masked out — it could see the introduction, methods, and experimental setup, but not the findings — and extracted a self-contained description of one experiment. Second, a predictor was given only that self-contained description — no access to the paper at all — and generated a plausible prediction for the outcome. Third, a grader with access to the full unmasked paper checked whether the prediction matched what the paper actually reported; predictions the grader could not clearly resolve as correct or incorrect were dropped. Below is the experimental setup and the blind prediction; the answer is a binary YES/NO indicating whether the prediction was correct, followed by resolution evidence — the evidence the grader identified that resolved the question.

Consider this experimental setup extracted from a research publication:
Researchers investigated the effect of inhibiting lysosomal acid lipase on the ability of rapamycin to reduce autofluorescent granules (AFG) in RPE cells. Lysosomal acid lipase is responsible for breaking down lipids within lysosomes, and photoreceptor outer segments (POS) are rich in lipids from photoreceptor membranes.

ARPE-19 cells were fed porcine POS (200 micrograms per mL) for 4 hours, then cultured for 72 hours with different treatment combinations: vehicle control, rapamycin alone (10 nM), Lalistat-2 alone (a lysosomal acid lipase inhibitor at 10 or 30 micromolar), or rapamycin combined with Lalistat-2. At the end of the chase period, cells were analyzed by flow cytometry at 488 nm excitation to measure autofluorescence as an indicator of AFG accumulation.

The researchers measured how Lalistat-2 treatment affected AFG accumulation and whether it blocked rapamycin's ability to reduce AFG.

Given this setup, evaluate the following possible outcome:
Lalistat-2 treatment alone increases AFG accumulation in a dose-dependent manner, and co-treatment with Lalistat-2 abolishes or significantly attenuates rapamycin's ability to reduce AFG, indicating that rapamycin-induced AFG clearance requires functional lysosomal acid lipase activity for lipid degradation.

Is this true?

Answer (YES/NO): YES